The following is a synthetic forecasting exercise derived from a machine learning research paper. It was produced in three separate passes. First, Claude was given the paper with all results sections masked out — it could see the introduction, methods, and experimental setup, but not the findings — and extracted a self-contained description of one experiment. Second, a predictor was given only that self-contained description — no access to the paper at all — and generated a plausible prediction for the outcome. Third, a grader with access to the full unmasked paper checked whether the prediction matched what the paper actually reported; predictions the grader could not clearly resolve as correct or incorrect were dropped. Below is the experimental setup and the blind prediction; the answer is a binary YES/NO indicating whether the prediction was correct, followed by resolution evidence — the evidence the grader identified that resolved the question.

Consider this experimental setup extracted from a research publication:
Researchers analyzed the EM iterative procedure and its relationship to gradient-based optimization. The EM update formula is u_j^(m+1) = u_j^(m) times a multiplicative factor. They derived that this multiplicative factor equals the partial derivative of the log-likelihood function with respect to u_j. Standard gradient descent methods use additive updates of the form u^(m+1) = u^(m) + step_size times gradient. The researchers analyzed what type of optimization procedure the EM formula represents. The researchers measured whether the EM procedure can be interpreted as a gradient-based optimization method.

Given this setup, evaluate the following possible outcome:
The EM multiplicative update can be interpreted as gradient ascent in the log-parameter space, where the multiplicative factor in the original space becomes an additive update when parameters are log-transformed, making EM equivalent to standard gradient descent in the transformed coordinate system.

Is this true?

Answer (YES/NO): NO